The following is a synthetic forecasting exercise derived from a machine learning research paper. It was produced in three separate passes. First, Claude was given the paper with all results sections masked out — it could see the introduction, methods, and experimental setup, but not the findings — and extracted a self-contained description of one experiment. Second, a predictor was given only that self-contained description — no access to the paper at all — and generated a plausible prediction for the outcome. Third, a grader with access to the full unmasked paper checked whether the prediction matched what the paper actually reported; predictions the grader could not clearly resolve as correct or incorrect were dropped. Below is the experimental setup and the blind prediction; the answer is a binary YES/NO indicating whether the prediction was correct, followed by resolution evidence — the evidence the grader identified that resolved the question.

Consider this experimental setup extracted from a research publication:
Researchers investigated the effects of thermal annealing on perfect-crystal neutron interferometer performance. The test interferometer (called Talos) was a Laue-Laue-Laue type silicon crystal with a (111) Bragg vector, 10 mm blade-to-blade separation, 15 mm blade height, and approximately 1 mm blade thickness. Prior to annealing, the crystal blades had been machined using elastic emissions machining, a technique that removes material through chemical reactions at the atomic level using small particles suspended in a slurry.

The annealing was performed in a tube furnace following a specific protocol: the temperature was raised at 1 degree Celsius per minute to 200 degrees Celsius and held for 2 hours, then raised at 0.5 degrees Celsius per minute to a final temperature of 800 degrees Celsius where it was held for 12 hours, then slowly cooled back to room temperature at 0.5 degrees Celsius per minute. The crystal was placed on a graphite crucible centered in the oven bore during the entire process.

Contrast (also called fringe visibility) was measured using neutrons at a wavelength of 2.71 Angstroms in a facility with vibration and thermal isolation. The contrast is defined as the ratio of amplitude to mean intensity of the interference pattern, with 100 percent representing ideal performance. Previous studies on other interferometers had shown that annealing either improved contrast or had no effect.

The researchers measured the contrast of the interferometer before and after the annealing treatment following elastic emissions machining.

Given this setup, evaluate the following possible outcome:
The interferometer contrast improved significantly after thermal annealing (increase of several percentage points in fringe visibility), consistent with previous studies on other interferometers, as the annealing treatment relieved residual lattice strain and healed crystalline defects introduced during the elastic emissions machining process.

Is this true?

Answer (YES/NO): NO